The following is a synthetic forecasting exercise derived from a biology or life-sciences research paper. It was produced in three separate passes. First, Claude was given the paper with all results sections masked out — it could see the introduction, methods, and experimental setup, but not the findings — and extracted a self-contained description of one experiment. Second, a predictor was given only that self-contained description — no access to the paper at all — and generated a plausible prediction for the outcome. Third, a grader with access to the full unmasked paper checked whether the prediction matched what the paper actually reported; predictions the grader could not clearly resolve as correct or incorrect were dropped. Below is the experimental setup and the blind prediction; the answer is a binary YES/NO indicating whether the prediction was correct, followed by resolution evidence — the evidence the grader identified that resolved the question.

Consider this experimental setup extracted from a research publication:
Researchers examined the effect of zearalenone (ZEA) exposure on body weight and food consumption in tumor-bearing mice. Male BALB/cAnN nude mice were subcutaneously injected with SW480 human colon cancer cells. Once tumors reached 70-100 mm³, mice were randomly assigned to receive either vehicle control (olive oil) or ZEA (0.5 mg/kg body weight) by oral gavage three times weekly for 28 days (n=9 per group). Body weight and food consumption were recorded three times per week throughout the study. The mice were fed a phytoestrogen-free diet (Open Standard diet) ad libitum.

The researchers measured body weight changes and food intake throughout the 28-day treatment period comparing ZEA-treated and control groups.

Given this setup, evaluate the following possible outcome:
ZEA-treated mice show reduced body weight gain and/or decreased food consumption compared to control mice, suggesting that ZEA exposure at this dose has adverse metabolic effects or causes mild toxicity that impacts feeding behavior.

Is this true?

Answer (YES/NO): NO